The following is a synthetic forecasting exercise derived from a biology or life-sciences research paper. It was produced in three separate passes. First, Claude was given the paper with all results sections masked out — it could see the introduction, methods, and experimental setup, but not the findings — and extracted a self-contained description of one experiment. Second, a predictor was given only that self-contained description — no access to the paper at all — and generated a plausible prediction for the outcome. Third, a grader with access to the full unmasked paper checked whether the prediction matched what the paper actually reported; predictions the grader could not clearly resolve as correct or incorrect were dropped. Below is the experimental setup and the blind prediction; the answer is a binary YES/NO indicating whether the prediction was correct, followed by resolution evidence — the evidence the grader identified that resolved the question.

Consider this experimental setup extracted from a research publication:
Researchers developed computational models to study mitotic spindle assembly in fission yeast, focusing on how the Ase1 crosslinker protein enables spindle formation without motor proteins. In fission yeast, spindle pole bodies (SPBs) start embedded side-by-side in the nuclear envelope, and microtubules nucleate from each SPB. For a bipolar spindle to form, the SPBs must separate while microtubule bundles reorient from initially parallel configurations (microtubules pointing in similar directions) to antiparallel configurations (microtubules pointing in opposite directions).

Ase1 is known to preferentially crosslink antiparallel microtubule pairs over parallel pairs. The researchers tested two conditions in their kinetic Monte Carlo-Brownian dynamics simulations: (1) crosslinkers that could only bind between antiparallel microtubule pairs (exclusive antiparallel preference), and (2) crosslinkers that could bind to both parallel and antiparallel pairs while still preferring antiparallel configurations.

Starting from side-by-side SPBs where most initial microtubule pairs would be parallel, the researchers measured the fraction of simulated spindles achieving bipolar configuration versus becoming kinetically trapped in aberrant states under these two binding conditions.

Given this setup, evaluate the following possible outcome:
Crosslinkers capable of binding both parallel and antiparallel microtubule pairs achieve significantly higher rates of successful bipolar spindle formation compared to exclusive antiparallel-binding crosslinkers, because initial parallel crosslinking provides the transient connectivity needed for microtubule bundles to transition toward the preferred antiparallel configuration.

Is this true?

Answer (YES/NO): YES